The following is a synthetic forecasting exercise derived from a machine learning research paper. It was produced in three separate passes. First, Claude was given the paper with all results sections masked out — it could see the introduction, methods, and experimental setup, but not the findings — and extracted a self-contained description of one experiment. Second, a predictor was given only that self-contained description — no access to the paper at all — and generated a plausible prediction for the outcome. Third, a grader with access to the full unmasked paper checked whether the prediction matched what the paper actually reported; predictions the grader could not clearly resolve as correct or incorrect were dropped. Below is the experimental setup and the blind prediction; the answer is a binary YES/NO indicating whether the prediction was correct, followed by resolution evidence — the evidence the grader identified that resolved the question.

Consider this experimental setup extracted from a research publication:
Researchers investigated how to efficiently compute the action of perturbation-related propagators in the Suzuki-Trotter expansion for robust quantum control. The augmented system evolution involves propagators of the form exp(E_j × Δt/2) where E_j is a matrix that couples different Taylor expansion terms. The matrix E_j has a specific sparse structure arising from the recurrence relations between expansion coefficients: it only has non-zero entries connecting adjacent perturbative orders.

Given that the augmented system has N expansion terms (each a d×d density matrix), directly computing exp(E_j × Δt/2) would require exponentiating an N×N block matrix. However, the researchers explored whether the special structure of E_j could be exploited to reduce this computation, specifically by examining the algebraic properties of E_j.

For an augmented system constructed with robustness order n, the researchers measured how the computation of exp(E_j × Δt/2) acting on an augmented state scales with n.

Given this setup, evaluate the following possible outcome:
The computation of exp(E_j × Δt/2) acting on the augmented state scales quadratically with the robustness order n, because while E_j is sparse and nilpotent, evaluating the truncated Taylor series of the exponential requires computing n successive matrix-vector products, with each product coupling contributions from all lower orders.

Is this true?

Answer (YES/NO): NO